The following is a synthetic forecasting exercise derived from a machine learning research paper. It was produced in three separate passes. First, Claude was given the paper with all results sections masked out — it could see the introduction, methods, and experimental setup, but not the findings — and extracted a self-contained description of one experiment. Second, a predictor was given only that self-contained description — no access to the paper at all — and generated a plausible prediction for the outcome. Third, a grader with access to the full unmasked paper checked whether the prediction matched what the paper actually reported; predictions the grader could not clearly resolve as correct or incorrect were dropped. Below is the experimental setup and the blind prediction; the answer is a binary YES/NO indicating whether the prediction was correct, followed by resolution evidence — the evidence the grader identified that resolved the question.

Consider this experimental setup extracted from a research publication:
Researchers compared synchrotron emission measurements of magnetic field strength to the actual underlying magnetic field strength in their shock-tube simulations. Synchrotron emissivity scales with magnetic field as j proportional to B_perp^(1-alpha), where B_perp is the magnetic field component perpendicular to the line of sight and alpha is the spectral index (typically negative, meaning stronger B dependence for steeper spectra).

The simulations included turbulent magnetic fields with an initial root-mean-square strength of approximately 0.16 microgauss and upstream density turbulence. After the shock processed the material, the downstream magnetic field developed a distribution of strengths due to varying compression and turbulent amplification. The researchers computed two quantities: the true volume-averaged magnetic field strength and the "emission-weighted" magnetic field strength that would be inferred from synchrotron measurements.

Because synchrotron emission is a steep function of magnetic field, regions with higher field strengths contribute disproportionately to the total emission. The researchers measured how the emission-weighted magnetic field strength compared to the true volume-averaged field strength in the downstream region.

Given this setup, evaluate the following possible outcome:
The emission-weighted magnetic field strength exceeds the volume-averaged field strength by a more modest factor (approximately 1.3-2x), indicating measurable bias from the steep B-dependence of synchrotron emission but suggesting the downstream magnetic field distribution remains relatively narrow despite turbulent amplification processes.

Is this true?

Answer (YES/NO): NO